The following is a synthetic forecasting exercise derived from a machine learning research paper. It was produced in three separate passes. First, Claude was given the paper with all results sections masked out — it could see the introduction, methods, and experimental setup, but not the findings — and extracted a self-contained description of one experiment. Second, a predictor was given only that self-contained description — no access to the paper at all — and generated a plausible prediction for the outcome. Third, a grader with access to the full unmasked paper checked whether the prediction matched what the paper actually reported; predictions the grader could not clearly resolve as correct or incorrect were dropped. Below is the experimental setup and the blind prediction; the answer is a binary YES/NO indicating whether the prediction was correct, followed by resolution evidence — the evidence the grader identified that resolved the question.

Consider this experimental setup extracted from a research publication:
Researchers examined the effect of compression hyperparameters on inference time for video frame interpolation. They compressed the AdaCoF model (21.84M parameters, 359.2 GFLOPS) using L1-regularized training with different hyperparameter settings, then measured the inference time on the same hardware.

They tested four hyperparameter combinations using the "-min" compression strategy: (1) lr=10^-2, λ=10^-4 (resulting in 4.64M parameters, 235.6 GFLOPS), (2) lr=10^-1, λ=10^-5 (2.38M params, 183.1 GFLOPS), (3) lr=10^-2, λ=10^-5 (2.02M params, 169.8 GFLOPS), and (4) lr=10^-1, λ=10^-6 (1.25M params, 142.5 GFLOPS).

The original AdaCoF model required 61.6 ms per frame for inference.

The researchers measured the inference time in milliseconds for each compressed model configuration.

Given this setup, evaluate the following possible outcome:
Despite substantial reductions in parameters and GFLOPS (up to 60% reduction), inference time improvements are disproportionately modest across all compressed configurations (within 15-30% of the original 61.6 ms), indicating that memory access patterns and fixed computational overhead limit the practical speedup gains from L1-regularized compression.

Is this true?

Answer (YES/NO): NO